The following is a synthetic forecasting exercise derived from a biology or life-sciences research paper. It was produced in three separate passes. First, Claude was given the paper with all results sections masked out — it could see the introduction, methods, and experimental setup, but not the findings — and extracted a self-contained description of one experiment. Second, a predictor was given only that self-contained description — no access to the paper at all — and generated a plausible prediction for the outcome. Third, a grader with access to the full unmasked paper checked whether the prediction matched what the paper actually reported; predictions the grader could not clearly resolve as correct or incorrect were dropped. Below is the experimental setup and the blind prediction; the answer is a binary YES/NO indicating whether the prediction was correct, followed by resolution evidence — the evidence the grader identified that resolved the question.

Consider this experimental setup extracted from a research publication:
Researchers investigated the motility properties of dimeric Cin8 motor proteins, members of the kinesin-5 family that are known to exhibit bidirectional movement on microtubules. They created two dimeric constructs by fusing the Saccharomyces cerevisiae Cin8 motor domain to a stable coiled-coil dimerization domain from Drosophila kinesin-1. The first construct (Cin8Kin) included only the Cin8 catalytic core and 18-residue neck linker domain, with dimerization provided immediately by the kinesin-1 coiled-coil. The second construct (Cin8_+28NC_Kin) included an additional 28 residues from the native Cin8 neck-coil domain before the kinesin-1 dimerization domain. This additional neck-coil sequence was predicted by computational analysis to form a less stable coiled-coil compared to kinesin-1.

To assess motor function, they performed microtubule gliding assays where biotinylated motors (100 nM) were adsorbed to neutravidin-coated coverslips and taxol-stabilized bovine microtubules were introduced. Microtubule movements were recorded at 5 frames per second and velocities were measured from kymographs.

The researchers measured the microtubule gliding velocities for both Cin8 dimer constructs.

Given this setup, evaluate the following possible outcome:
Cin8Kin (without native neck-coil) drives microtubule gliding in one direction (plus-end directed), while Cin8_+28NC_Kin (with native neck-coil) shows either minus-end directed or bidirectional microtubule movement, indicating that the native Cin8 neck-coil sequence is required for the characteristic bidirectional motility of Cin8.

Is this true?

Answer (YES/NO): NO